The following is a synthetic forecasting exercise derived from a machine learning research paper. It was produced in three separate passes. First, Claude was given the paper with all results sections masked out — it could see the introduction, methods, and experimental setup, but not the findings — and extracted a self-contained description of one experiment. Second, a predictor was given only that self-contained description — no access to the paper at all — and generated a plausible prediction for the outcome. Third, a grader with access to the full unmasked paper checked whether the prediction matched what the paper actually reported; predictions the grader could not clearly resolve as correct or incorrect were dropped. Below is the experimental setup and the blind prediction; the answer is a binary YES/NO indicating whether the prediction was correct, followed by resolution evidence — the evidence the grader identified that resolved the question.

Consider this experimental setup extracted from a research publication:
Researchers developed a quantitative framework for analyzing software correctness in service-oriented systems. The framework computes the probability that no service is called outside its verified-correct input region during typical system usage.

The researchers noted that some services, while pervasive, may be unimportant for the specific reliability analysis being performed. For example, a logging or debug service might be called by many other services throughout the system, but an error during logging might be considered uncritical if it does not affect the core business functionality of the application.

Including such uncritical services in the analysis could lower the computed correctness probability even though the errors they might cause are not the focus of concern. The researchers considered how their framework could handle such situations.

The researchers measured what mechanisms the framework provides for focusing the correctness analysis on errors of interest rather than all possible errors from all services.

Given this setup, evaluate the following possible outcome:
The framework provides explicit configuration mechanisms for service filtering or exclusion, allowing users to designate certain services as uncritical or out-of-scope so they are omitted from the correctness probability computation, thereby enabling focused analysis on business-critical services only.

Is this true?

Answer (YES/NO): NO